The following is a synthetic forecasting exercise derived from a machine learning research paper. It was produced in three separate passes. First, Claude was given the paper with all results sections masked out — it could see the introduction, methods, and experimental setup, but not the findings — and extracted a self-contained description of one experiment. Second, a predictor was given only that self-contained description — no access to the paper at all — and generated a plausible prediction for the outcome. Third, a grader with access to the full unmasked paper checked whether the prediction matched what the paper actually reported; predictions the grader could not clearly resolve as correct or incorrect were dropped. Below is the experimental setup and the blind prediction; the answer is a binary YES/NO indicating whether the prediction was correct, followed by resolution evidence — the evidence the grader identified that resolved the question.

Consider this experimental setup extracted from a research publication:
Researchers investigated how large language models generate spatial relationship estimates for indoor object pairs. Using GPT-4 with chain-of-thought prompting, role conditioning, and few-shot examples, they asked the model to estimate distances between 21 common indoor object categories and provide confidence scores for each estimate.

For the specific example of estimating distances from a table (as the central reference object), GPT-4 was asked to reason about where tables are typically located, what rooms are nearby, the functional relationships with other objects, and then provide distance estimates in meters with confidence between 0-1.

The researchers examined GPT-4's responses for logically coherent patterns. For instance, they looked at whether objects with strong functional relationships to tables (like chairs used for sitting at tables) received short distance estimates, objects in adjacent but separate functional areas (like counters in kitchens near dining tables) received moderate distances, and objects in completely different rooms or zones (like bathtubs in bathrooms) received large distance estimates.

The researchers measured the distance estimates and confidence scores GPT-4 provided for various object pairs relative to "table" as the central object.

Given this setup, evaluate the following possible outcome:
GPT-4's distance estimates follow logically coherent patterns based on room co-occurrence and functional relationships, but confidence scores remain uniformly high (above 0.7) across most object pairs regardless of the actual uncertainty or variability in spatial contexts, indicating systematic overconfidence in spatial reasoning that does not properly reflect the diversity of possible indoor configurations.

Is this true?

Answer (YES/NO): NO